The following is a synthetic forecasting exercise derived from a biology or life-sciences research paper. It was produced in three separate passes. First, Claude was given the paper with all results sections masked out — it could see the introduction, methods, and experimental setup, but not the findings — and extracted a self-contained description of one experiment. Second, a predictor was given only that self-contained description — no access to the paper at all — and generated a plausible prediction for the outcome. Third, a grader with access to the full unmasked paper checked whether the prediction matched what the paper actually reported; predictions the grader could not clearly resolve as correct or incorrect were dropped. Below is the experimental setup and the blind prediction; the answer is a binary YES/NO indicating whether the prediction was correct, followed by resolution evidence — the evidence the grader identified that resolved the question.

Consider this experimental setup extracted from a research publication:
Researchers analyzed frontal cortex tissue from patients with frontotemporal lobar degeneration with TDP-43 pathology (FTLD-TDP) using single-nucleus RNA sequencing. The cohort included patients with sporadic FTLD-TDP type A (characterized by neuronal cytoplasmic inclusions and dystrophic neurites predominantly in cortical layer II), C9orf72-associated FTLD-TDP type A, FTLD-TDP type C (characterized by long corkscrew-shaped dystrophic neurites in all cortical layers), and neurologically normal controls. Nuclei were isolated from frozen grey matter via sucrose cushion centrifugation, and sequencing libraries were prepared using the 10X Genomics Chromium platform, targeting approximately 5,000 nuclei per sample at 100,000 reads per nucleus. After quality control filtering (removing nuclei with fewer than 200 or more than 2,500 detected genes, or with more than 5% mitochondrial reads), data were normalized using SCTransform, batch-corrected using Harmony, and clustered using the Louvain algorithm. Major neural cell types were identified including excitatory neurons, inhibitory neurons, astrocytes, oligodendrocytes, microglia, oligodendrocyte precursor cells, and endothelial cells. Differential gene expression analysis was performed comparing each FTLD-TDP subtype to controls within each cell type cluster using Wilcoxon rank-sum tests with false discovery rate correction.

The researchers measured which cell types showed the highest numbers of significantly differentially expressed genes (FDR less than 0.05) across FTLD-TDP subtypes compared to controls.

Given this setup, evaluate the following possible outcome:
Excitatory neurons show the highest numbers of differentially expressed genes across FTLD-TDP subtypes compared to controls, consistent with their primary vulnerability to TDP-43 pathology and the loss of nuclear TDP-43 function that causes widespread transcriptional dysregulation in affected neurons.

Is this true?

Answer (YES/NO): NO